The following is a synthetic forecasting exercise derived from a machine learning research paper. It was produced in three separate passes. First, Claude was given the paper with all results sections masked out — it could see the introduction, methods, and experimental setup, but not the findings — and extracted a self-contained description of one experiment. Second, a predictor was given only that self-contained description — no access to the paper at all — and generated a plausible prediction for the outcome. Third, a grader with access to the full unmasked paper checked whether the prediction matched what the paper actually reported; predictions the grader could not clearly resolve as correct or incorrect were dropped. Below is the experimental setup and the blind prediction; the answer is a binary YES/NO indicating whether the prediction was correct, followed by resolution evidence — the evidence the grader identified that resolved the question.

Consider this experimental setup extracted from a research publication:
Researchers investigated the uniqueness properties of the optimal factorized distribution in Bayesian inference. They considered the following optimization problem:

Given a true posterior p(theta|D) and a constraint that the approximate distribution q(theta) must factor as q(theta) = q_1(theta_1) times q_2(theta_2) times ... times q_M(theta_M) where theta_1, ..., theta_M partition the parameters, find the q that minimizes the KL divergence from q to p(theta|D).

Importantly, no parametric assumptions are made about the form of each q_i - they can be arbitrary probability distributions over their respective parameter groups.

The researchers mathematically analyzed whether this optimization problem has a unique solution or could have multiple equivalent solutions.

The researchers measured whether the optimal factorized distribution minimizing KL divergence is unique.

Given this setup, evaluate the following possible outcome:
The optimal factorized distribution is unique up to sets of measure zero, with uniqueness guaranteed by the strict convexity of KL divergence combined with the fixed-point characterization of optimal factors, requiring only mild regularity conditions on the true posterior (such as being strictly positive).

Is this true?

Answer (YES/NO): YES